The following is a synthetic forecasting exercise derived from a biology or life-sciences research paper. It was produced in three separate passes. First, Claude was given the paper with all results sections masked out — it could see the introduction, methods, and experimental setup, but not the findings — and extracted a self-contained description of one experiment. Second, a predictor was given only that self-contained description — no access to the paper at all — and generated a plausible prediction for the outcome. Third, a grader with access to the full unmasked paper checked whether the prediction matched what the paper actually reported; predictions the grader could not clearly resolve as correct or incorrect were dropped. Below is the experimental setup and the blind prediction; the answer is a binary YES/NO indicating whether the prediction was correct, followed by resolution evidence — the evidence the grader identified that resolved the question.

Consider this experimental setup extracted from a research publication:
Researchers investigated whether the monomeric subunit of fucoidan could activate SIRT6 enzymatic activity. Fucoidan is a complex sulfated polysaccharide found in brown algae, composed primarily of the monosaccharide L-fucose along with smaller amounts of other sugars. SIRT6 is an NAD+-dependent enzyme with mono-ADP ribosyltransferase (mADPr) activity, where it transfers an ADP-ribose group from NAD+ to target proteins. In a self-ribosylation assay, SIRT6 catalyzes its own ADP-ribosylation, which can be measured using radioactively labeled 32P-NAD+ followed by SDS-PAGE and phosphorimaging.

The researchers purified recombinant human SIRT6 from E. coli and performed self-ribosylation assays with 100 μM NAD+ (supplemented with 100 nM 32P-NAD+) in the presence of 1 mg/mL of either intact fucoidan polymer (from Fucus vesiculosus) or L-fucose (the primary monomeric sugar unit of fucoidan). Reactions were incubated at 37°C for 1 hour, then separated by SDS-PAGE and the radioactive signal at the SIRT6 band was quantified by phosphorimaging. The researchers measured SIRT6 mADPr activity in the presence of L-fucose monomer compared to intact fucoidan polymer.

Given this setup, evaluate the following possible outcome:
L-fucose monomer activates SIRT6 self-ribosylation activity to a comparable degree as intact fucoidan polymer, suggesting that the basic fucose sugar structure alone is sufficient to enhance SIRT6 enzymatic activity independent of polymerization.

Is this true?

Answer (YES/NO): NO